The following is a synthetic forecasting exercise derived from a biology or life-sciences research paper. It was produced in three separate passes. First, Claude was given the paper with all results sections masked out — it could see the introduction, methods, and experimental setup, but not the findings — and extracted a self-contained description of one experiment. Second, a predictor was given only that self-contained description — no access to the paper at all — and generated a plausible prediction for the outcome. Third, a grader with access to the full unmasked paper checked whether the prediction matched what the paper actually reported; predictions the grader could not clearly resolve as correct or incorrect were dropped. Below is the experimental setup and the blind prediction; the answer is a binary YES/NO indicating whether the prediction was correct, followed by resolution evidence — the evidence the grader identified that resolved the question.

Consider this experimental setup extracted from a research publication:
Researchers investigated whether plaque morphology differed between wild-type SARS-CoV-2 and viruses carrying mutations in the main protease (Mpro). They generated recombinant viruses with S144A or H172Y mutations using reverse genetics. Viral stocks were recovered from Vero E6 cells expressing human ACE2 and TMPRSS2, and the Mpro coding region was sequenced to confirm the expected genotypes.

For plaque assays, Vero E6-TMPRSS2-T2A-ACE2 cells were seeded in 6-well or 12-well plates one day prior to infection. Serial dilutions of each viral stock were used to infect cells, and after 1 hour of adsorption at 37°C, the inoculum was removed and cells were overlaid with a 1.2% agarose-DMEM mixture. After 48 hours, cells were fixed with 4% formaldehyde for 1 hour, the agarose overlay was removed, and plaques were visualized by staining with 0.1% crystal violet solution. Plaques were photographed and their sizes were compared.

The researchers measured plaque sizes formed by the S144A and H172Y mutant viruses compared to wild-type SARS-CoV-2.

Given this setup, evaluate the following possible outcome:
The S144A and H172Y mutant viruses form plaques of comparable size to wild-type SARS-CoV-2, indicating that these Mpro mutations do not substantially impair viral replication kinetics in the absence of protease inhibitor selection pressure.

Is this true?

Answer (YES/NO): NO